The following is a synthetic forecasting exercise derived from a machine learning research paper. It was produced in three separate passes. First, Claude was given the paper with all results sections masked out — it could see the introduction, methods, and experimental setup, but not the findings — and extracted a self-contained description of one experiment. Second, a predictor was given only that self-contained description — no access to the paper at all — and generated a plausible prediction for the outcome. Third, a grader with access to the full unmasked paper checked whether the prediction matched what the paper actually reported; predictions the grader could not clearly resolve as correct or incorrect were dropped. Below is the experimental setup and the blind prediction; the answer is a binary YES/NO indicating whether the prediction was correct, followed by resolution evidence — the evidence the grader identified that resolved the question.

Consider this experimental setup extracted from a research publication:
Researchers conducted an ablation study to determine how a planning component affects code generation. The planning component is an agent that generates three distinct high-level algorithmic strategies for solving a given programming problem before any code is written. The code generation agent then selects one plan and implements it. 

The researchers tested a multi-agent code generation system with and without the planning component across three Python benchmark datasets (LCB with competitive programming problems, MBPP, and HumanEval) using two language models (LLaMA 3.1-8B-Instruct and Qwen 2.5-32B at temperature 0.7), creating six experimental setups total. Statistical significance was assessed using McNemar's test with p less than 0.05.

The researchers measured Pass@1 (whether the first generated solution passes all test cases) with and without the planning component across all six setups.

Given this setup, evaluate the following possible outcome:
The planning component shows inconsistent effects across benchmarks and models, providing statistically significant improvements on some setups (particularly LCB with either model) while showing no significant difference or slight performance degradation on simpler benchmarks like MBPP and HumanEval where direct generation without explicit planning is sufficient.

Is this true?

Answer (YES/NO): NO